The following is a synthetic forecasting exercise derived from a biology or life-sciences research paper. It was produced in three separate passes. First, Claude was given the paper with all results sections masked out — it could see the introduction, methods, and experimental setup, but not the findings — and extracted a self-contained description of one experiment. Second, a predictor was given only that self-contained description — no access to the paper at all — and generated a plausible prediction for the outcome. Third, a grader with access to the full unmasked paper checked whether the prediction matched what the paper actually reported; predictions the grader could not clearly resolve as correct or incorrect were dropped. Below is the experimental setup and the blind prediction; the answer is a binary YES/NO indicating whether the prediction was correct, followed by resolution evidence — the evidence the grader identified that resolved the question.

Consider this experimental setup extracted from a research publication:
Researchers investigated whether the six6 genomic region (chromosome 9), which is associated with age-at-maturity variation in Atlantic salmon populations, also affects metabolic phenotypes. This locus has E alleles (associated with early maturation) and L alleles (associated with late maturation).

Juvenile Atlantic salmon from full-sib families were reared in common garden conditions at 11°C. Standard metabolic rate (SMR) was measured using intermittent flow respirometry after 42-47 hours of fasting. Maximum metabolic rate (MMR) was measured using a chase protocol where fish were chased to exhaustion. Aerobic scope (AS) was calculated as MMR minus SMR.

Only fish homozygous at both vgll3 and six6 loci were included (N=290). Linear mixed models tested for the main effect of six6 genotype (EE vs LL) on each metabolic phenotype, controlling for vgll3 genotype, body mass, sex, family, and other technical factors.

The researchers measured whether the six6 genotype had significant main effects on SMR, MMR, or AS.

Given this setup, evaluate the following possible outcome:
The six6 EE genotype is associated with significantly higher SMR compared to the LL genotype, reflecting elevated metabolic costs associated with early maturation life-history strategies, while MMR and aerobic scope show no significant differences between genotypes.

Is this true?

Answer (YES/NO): NO